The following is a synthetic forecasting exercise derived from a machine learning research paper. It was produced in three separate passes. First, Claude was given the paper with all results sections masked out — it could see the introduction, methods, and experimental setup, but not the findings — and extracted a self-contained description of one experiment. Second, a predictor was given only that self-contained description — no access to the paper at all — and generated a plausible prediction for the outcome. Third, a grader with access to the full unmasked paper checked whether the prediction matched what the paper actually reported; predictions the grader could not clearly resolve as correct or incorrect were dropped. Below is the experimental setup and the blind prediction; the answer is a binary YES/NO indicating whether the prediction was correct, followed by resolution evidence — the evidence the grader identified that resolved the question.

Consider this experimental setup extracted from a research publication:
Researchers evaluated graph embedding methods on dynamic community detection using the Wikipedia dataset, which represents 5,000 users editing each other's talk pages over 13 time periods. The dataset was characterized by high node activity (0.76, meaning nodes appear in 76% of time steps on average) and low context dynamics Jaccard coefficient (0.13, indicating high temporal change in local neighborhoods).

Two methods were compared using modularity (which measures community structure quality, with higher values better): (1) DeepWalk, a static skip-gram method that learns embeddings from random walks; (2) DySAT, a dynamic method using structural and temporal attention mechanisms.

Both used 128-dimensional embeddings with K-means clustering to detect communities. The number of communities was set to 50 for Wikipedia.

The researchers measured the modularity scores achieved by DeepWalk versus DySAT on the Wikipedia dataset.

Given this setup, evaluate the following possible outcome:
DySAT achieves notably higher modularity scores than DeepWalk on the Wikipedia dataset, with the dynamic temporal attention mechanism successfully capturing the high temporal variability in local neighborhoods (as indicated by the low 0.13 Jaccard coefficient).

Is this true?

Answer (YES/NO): NO